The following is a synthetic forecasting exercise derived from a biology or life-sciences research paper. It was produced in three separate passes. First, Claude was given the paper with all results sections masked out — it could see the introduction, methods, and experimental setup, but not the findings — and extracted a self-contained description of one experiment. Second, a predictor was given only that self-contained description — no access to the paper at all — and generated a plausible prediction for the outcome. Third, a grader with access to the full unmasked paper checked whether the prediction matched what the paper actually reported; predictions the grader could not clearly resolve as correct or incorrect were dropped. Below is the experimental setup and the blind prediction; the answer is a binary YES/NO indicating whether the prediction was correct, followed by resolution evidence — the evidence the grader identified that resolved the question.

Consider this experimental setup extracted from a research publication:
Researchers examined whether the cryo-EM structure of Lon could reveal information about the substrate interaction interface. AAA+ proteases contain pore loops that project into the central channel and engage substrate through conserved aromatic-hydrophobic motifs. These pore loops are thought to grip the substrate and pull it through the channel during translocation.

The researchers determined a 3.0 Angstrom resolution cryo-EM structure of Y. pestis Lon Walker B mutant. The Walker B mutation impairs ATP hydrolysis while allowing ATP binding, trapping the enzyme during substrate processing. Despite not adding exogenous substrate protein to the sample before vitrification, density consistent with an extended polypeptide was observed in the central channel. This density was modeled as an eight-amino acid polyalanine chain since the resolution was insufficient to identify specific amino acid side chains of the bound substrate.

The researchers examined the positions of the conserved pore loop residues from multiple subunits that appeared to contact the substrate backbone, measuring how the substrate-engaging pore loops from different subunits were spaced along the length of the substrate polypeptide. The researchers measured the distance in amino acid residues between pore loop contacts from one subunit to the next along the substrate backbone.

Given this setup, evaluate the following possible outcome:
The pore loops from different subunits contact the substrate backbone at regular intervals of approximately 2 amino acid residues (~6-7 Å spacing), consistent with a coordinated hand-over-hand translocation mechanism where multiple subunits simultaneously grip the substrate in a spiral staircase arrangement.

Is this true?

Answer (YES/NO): YES